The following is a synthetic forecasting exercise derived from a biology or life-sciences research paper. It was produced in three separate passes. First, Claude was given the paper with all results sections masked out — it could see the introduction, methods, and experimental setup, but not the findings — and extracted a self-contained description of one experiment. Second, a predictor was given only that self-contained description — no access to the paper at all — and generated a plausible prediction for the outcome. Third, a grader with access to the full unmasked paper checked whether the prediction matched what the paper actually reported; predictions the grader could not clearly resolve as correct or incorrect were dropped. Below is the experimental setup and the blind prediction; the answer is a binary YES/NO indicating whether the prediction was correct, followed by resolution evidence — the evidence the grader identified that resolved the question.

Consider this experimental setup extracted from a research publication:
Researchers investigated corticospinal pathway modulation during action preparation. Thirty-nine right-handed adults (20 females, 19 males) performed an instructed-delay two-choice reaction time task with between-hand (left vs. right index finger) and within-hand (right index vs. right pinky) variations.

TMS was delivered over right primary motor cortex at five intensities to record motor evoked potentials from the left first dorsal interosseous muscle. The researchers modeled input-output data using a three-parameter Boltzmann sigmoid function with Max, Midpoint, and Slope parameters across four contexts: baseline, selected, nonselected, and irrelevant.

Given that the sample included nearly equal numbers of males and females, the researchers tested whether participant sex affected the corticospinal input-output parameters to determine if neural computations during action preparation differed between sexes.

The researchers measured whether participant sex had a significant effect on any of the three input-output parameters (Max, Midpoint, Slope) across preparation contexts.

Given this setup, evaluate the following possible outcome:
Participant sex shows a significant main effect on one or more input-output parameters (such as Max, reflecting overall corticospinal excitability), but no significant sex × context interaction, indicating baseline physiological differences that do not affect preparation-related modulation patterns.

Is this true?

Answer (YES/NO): NO